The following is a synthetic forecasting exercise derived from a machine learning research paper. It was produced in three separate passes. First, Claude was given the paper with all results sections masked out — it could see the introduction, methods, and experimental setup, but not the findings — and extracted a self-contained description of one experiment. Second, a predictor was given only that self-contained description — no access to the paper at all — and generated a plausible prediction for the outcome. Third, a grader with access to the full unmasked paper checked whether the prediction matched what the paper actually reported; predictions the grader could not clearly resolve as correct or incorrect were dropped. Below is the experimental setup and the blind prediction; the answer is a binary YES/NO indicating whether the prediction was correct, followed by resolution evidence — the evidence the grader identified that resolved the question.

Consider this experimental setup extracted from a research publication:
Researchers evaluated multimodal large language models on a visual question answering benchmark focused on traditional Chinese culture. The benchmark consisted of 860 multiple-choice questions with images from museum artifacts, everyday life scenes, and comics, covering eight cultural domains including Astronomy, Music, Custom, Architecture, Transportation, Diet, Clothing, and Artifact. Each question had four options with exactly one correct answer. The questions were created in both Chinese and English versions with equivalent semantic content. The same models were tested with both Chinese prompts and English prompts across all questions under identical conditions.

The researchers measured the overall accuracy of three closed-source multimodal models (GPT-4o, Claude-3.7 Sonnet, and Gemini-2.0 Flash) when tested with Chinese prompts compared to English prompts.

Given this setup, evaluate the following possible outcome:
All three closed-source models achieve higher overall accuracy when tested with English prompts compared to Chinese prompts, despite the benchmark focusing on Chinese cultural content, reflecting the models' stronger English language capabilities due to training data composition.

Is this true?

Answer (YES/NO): NO